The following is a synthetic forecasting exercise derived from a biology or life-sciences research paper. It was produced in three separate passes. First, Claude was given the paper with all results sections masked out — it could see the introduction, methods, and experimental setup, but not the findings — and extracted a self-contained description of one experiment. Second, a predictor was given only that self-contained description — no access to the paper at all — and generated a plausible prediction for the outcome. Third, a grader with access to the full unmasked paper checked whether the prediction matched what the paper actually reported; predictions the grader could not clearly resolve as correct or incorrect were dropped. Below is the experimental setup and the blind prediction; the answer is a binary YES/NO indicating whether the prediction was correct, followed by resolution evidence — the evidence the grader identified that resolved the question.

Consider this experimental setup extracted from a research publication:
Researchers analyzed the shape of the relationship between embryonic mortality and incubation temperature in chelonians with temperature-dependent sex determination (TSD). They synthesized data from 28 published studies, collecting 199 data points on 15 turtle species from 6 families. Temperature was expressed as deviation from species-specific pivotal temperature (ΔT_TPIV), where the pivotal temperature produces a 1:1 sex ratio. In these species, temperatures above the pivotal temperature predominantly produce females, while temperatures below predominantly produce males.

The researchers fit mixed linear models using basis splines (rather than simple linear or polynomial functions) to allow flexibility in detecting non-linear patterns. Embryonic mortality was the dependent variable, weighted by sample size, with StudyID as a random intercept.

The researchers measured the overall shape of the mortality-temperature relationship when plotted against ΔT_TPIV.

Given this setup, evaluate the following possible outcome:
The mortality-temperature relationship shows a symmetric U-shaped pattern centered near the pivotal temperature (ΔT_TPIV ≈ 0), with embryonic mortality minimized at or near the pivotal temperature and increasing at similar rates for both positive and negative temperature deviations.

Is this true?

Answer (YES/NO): NO